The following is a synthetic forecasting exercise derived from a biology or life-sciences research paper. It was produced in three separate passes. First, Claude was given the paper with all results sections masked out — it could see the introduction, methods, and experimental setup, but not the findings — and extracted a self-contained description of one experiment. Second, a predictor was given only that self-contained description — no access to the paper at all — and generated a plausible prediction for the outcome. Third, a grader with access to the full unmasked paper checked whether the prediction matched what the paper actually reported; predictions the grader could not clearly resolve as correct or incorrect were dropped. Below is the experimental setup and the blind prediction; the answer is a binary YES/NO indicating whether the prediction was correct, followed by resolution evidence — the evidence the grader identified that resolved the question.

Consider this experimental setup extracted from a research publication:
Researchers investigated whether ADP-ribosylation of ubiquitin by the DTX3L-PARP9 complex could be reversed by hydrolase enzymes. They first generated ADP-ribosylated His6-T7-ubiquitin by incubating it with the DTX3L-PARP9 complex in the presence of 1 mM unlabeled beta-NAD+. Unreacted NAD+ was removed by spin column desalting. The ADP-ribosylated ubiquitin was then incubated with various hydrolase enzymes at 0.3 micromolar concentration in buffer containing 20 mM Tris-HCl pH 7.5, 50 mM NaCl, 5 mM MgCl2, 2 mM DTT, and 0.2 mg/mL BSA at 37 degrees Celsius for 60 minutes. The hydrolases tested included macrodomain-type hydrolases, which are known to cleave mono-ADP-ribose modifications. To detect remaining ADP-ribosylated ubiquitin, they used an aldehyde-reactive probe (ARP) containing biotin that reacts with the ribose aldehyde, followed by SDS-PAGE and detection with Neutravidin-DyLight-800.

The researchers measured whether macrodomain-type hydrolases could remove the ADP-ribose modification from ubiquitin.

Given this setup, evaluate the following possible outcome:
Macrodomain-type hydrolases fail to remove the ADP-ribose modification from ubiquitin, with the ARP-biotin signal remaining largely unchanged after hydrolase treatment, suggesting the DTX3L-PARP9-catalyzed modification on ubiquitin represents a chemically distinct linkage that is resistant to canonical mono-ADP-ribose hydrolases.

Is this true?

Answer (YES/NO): NO